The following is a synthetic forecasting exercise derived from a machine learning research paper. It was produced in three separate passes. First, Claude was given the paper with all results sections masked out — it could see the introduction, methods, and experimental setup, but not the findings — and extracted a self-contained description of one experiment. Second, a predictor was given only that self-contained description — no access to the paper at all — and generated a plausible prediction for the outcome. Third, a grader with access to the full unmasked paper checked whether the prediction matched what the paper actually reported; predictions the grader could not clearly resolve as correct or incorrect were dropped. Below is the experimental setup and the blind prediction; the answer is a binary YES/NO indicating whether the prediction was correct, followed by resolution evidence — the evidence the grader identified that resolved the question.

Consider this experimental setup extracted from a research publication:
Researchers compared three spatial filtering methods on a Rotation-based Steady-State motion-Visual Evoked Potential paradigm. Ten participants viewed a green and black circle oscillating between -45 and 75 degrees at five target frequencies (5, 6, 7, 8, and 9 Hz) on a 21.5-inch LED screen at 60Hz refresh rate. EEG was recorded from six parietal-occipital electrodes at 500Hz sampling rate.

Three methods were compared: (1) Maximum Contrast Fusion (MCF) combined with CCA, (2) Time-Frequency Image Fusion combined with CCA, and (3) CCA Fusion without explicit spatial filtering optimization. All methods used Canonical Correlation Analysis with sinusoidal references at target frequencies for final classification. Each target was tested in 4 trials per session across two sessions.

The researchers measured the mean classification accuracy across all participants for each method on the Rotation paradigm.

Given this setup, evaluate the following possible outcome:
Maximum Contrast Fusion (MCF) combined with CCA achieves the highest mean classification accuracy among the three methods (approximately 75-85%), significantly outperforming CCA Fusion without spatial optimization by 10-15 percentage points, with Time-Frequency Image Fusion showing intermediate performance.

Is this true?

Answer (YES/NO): NO